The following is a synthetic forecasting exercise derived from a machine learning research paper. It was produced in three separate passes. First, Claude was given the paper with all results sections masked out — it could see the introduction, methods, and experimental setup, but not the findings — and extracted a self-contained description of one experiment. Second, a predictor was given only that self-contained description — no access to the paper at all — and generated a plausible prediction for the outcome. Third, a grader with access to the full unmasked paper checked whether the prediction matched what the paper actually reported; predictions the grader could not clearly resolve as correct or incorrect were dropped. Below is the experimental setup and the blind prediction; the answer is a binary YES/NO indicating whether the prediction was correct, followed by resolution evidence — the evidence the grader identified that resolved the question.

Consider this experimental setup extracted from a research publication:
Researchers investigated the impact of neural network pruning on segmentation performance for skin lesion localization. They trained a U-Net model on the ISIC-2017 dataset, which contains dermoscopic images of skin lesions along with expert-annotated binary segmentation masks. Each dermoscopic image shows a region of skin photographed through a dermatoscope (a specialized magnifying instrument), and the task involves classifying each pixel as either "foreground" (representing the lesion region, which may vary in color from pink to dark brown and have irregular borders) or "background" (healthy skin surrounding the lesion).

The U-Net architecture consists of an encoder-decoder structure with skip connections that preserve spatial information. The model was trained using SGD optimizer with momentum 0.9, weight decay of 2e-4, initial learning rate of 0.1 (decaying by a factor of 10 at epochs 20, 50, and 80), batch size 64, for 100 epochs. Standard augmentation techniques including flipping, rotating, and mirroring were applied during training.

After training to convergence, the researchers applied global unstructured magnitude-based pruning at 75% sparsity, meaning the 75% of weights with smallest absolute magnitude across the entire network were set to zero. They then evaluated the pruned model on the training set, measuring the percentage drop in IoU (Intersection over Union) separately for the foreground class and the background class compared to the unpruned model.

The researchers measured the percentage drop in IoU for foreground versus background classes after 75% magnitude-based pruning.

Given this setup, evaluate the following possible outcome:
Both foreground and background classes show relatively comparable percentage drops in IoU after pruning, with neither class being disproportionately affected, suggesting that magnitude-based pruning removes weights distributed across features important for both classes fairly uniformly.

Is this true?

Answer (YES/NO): NO